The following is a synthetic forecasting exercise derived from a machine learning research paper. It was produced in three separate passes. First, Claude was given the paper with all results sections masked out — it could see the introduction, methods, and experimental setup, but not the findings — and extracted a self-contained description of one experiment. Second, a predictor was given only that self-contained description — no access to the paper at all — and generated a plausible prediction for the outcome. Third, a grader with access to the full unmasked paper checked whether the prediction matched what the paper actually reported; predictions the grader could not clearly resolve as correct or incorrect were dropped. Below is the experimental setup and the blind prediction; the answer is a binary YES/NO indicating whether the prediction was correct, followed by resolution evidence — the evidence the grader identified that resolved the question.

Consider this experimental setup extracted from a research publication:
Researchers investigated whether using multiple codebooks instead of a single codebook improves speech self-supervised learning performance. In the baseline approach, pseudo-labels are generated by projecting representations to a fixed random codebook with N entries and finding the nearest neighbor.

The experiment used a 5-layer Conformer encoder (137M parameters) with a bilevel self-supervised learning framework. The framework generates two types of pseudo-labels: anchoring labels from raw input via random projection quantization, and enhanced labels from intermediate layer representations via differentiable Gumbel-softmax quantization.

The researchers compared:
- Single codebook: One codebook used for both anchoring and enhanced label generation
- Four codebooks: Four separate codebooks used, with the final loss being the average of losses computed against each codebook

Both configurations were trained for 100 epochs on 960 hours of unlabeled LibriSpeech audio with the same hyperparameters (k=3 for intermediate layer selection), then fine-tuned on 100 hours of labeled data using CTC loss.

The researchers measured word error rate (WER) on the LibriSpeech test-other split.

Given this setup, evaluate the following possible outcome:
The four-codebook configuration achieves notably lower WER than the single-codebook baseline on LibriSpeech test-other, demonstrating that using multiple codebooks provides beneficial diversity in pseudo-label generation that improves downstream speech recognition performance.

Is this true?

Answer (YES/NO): YES